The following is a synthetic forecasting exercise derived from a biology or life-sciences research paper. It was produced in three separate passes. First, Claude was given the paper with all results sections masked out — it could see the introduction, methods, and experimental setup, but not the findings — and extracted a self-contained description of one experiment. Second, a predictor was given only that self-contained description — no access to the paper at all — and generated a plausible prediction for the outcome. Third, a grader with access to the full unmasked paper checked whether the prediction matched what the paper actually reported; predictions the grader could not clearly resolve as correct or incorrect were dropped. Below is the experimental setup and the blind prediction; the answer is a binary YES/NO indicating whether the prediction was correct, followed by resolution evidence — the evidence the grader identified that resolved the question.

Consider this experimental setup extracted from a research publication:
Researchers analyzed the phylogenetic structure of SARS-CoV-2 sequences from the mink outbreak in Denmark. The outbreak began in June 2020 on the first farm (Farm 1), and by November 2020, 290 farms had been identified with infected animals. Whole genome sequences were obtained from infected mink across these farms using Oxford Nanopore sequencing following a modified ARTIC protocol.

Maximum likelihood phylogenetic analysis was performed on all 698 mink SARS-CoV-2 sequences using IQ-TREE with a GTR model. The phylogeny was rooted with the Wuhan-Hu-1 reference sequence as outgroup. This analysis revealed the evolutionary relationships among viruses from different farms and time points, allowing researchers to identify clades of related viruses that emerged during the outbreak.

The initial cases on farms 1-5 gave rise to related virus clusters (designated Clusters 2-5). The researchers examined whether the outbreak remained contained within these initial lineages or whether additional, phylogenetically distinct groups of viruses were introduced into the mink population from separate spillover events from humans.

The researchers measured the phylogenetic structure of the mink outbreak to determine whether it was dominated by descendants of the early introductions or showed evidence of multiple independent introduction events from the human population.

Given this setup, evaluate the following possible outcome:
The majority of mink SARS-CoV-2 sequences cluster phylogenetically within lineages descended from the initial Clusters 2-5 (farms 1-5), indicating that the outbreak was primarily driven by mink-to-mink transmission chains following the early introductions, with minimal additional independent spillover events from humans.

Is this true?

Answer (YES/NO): YES